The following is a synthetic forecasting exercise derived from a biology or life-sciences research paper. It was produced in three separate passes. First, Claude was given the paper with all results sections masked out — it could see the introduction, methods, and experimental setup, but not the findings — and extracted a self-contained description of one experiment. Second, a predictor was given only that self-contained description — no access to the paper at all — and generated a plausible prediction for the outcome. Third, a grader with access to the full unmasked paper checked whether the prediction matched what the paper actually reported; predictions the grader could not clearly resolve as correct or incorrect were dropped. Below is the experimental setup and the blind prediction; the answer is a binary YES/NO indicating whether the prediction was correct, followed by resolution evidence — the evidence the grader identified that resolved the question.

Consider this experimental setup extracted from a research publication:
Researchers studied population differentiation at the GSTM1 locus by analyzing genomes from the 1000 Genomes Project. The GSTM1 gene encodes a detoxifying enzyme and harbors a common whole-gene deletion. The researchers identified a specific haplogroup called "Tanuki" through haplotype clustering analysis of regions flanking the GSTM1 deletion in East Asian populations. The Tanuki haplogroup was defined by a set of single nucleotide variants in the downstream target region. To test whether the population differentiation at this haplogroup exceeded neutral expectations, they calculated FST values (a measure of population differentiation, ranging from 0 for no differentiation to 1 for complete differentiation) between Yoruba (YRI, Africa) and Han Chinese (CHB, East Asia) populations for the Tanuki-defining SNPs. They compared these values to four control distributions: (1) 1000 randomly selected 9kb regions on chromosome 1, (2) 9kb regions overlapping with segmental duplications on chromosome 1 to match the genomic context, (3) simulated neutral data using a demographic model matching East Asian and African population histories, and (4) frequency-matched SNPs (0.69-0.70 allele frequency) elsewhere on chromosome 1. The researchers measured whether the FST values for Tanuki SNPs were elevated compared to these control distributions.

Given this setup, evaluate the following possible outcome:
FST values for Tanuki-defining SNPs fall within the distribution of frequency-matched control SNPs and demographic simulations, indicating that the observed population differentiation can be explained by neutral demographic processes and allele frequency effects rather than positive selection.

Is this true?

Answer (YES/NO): NO